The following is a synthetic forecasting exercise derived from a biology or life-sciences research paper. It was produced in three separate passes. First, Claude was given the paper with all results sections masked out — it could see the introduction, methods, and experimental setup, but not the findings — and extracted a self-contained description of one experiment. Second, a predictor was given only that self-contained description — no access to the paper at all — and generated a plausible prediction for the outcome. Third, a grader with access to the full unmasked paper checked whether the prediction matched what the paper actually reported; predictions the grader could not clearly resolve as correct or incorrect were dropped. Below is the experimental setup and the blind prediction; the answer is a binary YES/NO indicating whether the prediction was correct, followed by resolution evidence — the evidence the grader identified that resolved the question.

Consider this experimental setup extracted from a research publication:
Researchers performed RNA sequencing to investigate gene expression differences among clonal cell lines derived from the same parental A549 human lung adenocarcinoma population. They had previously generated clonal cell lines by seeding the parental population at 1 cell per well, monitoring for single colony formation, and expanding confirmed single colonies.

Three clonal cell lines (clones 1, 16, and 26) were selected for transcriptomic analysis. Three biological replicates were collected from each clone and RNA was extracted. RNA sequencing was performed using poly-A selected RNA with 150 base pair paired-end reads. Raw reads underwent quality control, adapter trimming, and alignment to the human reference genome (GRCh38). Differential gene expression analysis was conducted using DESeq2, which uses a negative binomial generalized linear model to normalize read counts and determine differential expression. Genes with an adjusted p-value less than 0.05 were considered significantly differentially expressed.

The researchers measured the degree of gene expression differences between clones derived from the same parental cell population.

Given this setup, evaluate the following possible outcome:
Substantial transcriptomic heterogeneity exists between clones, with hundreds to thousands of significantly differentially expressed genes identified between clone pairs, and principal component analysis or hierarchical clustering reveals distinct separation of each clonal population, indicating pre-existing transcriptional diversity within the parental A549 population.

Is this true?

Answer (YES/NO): NO